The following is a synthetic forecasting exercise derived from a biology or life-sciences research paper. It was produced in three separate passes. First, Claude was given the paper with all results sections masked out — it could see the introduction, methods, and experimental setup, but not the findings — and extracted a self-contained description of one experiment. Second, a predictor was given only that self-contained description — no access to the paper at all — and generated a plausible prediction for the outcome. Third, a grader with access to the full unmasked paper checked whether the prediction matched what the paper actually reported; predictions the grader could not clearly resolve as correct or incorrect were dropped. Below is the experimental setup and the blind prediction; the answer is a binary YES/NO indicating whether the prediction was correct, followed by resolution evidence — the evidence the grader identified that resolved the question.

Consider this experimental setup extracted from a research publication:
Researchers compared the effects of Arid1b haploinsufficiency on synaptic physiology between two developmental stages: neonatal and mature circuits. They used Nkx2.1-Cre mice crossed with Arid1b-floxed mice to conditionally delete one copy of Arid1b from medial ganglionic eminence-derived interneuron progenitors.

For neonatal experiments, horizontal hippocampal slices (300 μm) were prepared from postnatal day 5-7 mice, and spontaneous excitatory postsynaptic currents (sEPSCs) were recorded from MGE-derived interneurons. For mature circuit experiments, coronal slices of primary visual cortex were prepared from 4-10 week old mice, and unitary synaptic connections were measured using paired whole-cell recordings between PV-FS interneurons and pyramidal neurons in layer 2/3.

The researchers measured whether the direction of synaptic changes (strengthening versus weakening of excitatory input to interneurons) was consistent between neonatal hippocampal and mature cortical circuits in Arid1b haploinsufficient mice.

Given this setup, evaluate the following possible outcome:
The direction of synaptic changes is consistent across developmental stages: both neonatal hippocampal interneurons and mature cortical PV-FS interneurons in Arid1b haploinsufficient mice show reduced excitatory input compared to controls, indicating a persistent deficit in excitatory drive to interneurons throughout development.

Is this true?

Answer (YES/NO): NO